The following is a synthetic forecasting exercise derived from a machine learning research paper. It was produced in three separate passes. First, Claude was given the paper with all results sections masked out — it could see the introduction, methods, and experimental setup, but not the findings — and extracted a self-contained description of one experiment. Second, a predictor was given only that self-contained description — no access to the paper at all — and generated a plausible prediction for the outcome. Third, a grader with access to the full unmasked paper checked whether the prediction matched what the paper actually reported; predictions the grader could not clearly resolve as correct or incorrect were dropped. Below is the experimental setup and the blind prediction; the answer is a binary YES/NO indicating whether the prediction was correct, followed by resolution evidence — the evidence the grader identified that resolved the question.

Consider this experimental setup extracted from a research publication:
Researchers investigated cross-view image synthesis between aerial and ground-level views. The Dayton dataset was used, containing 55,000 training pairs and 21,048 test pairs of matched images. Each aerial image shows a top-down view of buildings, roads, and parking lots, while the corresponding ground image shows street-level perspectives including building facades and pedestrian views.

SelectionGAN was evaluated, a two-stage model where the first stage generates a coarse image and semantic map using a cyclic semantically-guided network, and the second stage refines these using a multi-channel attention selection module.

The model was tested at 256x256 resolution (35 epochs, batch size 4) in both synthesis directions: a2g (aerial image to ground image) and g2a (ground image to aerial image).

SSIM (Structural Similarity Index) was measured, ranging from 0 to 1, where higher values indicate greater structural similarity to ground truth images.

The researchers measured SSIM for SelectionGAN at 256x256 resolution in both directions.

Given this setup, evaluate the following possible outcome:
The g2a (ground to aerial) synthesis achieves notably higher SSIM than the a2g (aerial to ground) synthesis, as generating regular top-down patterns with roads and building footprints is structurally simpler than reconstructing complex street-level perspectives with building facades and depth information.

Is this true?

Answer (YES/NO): NO